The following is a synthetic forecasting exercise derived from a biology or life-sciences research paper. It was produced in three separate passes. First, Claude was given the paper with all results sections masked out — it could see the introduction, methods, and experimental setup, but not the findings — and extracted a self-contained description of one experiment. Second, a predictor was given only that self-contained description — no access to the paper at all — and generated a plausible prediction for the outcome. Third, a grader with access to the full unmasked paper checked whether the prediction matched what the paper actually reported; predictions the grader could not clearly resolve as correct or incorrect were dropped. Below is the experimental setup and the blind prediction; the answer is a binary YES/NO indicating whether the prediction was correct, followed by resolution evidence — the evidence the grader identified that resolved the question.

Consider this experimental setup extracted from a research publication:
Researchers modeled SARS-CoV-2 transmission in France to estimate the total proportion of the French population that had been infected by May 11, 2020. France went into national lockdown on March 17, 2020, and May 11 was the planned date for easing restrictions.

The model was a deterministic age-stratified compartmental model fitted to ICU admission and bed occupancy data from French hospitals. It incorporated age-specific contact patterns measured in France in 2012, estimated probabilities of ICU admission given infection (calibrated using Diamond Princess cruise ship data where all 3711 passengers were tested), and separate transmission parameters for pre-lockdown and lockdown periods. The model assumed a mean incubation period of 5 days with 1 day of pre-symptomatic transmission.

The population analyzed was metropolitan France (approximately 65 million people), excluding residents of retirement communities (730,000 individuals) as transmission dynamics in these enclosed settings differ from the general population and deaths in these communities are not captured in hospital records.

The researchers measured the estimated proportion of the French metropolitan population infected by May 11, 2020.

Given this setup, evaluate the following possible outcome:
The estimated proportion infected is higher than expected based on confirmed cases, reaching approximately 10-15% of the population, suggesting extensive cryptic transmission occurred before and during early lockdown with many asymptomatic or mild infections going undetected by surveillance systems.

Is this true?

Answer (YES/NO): NO